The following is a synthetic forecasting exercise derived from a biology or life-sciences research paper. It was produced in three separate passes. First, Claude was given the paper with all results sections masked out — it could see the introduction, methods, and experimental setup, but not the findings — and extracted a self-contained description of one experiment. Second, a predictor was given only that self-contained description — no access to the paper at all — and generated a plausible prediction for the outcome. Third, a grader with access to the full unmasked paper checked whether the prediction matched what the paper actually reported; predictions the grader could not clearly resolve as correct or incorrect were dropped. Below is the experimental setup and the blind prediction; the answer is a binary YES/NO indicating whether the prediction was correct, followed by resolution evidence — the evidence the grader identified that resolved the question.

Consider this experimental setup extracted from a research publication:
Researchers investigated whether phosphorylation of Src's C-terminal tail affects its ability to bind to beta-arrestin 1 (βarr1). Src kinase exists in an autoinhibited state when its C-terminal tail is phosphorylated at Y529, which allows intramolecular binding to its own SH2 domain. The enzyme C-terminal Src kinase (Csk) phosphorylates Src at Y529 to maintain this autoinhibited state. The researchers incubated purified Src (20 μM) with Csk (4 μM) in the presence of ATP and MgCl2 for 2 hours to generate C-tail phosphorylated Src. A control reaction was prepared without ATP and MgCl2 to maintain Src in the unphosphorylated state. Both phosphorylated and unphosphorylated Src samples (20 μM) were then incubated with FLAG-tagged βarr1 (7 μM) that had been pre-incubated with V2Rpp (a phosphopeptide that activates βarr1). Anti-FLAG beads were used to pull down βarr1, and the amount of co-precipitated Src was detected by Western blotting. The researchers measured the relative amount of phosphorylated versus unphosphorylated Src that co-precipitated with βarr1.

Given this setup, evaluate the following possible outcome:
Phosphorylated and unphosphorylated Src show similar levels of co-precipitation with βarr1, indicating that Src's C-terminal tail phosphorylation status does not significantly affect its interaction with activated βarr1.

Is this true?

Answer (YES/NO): NO